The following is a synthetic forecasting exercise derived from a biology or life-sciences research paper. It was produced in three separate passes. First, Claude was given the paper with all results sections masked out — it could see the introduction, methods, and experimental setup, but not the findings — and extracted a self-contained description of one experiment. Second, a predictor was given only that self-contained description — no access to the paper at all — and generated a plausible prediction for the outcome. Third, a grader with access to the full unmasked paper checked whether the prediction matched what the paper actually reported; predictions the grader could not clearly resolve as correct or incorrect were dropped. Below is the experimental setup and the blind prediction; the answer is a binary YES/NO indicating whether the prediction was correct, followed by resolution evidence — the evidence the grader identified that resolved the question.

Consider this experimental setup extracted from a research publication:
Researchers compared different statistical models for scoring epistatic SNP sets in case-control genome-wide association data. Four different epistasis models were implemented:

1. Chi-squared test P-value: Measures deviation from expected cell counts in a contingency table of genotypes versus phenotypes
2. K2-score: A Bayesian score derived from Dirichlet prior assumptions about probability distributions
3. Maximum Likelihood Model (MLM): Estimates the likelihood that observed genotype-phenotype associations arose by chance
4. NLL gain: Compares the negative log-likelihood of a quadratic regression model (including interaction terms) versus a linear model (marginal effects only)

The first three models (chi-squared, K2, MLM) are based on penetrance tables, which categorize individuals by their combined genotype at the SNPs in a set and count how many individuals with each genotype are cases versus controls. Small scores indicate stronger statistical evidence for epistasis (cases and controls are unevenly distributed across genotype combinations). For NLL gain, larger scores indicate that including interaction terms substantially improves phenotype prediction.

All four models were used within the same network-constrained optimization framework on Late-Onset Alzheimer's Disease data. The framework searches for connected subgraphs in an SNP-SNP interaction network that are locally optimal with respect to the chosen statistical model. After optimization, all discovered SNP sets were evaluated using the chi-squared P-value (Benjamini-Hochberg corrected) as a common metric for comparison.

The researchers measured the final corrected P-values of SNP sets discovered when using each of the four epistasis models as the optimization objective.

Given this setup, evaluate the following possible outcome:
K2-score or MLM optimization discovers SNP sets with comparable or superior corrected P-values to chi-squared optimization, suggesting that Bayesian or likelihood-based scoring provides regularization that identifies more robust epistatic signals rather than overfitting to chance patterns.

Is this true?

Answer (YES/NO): YES